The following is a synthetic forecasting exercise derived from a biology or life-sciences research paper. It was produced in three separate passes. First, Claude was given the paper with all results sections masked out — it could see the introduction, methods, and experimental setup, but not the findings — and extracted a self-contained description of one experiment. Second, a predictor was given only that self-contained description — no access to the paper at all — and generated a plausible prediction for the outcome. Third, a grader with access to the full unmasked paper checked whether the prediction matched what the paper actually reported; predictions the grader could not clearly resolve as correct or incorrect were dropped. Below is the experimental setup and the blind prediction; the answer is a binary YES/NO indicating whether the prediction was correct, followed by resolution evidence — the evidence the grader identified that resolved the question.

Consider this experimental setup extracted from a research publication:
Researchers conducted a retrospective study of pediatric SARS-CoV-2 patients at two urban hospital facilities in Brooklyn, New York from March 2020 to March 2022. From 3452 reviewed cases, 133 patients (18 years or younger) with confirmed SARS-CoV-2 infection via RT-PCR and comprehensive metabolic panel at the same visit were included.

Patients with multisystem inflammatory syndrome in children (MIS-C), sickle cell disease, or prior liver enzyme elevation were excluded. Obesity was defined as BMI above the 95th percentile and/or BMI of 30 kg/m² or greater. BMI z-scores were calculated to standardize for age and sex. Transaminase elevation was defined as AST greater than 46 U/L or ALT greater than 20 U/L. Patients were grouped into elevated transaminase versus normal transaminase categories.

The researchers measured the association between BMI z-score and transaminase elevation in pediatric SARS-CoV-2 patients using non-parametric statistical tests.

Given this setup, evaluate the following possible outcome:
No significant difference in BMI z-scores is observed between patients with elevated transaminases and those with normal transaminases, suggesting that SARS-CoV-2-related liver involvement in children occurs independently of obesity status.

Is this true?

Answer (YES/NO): YES